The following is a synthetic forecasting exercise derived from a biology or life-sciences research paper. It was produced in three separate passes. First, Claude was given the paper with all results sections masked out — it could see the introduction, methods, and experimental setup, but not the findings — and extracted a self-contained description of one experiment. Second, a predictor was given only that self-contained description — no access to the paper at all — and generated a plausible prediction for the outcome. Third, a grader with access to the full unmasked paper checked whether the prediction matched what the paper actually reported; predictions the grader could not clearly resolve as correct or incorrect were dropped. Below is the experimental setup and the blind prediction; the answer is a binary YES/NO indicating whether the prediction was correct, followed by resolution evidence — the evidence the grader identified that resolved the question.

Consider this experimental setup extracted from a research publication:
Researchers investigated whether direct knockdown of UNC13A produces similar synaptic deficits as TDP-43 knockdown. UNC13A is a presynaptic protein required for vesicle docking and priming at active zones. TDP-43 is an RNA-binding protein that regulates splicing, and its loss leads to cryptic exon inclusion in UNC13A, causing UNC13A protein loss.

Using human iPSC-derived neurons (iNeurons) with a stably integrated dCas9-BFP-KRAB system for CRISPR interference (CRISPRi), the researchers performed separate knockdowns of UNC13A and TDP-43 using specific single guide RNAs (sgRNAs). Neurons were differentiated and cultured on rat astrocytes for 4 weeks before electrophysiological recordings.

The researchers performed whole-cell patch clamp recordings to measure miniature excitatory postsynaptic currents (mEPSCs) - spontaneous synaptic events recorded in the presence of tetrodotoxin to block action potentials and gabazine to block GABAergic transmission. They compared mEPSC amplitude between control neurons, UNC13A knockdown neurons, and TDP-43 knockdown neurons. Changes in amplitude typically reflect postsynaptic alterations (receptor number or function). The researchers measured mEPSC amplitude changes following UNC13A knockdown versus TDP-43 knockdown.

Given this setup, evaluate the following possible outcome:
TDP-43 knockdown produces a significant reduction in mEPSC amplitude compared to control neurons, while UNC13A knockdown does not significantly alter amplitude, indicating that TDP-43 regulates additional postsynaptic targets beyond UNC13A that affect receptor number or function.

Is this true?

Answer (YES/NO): YES